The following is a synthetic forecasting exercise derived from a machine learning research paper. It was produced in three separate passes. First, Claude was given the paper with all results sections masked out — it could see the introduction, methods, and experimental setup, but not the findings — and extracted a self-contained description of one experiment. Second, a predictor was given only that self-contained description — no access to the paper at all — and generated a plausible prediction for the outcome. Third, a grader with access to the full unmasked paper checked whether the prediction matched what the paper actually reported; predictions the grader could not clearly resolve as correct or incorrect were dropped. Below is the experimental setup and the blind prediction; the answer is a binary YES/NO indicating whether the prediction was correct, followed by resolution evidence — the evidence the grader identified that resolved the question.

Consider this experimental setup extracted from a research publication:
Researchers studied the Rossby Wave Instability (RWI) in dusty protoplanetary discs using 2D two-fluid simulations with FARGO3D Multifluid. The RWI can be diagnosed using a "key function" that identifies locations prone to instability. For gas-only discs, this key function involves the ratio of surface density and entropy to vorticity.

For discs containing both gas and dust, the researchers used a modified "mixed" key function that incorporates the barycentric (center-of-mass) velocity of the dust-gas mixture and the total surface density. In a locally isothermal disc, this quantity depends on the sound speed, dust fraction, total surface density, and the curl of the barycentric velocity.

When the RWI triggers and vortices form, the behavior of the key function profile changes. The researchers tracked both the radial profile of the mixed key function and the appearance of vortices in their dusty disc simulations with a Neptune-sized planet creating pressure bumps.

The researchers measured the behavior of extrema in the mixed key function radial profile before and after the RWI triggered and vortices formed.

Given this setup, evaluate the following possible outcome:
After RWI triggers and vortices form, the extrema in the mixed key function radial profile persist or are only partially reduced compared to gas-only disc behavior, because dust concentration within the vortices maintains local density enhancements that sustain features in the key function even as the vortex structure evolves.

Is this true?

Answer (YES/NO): YES